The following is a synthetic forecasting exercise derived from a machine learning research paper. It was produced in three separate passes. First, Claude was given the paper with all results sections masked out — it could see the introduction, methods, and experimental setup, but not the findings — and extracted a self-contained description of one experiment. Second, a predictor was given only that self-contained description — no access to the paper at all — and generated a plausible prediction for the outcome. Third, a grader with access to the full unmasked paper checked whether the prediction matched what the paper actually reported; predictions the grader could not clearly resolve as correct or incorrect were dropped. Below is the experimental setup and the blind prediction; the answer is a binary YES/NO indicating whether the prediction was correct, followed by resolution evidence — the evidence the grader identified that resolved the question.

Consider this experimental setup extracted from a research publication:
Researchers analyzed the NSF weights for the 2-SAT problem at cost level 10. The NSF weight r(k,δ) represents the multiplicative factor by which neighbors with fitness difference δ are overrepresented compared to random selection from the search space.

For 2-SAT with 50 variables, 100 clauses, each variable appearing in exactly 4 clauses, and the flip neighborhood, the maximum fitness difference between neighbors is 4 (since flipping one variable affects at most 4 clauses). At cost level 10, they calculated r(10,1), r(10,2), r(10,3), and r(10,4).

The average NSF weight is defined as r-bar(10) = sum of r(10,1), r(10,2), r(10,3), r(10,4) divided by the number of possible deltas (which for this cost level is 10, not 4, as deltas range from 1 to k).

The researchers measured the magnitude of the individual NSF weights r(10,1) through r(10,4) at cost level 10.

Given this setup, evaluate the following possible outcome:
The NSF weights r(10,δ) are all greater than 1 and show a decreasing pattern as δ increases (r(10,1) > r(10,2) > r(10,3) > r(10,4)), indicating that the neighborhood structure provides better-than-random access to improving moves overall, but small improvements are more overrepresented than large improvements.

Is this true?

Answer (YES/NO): YES